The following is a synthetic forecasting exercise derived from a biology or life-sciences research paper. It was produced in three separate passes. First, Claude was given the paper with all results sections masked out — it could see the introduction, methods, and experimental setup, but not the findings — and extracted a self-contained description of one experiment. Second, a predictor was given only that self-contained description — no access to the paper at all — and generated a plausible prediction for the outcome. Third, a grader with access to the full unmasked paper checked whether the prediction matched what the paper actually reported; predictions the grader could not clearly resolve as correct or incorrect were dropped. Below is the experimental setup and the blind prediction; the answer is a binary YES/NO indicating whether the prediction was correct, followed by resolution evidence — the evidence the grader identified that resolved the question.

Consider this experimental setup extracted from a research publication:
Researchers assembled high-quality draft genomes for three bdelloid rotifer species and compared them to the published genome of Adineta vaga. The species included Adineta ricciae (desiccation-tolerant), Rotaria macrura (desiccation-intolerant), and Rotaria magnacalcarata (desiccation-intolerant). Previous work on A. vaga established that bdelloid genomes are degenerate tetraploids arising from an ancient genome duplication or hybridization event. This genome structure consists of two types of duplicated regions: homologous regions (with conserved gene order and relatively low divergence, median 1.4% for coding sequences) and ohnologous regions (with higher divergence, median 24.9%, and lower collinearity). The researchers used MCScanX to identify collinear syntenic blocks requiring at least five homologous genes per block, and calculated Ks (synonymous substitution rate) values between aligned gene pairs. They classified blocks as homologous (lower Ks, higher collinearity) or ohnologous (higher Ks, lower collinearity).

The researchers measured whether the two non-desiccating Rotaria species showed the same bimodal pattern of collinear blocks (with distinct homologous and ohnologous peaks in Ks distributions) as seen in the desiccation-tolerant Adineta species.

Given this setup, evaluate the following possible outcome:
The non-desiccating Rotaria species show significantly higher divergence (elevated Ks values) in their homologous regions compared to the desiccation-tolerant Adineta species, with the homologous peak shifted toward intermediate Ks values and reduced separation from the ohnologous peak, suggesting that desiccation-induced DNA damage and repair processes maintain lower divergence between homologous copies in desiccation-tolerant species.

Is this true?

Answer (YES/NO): NO